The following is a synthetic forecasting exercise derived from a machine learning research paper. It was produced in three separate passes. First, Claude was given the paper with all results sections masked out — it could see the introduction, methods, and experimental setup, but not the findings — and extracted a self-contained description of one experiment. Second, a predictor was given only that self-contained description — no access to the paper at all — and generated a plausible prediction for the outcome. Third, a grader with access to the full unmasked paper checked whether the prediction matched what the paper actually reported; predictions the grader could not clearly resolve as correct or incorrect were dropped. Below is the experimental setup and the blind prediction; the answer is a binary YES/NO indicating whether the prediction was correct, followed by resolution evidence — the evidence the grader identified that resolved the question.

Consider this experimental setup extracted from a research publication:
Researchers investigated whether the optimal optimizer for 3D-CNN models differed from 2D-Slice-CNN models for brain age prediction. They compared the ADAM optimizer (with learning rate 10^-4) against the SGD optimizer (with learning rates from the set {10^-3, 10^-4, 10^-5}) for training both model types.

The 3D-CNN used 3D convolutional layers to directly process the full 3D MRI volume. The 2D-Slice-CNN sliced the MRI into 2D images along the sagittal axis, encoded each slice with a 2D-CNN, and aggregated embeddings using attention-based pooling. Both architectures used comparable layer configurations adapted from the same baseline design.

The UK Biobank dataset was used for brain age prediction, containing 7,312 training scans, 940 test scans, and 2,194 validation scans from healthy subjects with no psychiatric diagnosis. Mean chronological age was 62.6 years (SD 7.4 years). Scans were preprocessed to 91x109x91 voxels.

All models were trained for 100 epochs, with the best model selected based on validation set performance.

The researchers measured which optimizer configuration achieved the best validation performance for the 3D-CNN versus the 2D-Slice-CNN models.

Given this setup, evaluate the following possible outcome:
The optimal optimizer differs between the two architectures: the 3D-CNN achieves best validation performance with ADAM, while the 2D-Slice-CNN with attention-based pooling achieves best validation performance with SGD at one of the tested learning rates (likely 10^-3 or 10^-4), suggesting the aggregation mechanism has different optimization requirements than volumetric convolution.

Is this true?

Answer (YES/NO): NO